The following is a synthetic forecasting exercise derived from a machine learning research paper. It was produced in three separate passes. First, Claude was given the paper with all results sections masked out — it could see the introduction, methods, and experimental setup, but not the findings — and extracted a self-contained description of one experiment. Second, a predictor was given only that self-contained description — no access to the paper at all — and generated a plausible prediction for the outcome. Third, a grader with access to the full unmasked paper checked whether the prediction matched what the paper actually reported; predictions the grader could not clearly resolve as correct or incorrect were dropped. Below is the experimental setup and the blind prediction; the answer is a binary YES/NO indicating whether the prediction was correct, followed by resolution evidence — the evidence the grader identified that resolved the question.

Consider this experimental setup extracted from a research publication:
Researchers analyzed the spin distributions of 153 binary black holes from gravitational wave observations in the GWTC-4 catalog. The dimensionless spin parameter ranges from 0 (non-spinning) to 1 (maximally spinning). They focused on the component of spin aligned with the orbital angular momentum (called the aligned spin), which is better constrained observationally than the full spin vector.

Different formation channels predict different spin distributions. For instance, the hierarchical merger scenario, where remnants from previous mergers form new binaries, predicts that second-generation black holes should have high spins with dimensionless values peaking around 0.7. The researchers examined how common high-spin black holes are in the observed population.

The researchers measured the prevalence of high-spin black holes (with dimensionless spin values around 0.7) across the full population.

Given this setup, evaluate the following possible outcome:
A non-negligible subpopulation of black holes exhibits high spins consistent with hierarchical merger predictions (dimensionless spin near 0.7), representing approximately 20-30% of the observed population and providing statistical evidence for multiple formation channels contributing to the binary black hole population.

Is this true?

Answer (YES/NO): NO